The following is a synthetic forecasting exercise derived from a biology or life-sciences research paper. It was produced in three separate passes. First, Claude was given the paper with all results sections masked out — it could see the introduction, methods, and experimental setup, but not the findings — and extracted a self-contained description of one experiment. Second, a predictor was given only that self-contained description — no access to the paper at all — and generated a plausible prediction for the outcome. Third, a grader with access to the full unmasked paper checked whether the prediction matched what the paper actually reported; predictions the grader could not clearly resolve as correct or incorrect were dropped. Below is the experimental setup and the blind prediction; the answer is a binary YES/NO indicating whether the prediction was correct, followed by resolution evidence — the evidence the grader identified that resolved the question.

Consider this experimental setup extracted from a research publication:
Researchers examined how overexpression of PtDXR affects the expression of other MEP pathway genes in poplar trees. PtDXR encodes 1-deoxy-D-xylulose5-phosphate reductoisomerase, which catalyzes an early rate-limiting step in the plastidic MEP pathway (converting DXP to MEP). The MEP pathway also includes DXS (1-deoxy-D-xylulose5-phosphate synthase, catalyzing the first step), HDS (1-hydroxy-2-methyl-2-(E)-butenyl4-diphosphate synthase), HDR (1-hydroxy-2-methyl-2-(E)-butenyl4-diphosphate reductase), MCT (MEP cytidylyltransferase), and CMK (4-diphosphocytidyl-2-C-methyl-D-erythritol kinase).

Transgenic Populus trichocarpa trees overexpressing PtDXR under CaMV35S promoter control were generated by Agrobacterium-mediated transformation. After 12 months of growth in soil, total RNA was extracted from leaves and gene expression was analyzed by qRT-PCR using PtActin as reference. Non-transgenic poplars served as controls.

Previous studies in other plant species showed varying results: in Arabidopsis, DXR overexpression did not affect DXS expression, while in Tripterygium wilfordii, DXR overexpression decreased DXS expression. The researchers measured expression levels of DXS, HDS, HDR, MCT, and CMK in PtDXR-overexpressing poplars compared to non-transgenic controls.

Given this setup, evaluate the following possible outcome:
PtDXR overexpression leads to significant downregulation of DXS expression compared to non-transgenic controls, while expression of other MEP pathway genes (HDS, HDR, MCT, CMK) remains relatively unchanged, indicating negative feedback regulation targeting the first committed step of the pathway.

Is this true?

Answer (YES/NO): NO